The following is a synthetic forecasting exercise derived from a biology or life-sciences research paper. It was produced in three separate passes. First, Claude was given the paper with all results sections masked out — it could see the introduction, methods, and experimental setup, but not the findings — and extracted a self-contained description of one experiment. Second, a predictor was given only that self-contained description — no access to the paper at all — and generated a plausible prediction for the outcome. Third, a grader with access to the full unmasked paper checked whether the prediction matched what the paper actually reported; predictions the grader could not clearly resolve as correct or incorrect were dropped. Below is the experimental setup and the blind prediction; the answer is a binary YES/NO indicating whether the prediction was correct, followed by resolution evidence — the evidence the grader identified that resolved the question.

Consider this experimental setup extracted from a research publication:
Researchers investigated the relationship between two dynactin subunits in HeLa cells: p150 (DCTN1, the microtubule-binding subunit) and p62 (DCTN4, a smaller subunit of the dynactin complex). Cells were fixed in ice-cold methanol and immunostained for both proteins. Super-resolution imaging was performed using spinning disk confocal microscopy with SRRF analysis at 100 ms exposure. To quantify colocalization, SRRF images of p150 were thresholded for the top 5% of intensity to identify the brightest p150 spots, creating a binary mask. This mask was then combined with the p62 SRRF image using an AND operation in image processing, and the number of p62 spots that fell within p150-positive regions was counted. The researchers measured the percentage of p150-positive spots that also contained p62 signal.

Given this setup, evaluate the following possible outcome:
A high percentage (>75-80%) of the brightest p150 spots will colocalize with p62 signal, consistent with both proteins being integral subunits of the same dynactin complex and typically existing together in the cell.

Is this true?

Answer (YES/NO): NO